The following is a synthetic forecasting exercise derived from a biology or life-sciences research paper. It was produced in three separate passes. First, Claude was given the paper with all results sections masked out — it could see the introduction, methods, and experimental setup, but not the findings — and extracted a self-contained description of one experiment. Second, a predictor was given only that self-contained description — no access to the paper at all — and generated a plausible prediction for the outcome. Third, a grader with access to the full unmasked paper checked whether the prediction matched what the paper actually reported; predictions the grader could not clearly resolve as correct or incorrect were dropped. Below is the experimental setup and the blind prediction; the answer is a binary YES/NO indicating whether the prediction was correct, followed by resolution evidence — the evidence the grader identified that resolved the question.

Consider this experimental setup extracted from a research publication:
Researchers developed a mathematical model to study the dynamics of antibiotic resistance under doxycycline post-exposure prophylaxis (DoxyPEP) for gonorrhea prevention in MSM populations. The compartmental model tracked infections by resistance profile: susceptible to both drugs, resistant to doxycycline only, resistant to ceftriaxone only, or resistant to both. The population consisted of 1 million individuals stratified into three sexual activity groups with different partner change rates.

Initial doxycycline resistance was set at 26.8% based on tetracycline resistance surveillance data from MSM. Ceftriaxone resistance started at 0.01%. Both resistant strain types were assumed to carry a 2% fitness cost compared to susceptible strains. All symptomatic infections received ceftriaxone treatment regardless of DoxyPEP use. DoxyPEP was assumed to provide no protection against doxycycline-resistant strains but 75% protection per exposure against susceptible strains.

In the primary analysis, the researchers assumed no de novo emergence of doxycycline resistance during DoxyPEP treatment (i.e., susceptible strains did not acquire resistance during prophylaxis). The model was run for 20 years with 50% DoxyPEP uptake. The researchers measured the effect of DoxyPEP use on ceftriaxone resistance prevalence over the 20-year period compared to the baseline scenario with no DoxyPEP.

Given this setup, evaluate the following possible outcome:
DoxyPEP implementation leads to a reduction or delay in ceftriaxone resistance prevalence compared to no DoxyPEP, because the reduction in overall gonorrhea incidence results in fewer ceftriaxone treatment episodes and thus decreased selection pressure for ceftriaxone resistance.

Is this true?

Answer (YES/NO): NO